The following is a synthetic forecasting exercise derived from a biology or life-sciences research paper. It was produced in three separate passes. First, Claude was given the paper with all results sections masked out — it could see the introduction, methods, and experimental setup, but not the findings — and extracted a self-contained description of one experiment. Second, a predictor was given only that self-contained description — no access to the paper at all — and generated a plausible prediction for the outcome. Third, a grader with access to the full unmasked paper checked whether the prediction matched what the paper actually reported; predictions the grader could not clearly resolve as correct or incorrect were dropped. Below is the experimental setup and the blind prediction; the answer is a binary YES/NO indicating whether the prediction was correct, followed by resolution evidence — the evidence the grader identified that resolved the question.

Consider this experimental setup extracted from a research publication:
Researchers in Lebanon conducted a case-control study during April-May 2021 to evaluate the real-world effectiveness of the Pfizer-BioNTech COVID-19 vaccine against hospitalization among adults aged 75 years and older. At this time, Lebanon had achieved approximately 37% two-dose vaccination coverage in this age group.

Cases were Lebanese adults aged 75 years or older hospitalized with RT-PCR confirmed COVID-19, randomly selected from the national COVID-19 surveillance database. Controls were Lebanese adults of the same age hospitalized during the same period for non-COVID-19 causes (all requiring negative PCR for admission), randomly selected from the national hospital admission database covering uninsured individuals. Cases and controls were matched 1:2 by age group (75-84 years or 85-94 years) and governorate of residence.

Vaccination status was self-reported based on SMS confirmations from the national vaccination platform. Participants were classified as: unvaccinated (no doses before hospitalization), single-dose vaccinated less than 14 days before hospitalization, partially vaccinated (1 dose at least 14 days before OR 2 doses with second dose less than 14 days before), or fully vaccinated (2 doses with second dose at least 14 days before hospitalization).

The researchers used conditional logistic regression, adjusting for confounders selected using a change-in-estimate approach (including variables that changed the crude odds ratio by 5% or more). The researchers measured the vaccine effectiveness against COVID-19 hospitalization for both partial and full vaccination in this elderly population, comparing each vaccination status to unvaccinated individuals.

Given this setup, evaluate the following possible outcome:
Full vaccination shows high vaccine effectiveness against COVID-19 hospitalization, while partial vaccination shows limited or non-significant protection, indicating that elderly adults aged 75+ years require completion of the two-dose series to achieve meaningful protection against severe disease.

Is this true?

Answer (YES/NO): NO